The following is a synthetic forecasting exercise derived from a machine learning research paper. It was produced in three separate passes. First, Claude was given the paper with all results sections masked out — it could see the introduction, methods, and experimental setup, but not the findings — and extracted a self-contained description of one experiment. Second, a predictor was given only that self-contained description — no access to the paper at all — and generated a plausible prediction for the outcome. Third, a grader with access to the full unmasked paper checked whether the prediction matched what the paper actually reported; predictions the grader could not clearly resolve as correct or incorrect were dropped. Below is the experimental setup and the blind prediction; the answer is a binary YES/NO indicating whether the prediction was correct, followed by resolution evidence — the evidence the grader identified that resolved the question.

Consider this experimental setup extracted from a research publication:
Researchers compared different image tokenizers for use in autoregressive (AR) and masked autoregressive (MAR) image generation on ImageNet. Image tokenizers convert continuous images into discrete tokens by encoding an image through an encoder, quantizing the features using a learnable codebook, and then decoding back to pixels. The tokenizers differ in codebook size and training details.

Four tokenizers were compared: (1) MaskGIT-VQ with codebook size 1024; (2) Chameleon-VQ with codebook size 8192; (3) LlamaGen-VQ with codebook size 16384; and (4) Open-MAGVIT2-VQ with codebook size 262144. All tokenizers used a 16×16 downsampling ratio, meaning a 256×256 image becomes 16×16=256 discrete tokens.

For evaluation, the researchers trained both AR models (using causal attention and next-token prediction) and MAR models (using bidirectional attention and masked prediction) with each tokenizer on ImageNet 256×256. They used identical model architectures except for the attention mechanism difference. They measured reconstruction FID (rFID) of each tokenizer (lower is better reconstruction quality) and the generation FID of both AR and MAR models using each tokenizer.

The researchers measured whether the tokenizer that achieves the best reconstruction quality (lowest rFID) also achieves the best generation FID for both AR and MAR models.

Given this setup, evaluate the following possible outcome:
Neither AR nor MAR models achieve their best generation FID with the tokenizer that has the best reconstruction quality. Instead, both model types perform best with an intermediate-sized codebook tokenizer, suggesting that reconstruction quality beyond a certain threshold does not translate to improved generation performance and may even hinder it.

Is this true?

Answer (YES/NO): YES